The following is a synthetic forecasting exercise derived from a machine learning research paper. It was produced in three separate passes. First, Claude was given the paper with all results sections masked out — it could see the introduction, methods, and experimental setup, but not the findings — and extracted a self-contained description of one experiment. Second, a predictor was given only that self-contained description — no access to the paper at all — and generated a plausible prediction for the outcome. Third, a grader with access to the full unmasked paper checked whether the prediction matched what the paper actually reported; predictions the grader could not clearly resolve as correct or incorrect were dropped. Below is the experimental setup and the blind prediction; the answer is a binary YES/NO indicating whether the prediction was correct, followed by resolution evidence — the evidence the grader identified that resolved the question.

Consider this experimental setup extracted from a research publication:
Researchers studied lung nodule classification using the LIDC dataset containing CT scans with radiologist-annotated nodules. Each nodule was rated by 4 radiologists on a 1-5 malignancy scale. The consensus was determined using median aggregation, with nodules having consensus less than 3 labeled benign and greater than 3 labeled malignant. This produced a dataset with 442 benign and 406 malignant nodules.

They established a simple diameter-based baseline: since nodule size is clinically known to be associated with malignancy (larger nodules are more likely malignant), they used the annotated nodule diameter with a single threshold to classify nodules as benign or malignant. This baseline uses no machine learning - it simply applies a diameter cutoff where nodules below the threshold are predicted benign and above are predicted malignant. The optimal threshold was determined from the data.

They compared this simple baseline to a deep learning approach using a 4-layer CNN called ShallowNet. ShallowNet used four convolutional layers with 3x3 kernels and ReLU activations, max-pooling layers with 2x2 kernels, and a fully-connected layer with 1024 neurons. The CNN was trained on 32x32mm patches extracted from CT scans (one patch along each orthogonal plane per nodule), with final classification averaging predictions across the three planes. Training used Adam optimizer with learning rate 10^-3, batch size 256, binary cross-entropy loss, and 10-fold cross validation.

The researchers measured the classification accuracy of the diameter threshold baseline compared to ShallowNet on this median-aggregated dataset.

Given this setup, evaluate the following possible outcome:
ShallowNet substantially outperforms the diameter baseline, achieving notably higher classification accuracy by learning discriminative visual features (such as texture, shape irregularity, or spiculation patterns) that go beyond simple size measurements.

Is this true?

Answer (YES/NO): NO